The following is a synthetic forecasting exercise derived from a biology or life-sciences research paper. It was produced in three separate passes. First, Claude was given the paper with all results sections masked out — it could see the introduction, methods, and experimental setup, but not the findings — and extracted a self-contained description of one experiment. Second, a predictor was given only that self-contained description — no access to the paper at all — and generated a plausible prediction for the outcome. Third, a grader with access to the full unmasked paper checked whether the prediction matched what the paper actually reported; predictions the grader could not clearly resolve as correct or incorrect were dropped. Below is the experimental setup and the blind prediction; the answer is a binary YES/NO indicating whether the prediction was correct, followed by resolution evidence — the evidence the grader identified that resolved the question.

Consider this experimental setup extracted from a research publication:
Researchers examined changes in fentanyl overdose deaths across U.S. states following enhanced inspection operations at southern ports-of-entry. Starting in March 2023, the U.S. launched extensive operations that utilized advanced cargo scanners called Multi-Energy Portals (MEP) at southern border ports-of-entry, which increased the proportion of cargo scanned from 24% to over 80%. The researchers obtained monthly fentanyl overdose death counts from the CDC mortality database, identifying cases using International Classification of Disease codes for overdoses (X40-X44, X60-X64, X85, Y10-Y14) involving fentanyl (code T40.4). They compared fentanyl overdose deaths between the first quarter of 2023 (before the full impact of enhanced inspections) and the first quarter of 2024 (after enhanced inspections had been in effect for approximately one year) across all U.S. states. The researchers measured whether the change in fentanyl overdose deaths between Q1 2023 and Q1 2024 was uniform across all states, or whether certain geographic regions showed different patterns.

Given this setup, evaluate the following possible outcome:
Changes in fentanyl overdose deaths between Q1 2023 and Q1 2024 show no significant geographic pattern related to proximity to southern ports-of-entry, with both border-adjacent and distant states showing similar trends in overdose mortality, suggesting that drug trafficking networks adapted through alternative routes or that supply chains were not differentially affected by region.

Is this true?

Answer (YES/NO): NO